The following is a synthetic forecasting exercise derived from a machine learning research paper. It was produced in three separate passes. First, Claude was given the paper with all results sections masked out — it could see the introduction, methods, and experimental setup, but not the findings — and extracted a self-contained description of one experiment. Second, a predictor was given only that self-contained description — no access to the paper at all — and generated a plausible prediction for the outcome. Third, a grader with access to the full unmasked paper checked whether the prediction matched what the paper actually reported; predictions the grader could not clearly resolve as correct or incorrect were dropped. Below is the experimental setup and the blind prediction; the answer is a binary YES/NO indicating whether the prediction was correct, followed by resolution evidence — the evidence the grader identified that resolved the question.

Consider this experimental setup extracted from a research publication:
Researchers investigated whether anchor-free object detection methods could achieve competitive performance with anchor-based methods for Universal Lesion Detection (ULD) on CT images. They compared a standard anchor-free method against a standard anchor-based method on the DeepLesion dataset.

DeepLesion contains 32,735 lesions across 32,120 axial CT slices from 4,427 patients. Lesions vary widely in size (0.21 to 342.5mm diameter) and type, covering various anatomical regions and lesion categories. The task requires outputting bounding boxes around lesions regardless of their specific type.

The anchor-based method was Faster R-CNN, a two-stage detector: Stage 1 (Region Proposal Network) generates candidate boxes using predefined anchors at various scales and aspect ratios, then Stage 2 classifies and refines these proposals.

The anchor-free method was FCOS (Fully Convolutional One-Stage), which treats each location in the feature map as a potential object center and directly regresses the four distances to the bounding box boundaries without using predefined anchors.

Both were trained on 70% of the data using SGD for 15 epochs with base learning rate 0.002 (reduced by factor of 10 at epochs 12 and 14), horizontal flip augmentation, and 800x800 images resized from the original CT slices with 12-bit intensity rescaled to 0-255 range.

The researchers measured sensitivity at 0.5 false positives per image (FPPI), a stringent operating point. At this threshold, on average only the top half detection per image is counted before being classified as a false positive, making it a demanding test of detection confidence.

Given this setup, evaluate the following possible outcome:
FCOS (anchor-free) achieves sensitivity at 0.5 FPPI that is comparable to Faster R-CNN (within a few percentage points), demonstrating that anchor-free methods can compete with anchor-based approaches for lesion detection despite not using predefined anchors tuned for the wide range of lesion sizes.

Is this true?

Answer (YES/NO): NO